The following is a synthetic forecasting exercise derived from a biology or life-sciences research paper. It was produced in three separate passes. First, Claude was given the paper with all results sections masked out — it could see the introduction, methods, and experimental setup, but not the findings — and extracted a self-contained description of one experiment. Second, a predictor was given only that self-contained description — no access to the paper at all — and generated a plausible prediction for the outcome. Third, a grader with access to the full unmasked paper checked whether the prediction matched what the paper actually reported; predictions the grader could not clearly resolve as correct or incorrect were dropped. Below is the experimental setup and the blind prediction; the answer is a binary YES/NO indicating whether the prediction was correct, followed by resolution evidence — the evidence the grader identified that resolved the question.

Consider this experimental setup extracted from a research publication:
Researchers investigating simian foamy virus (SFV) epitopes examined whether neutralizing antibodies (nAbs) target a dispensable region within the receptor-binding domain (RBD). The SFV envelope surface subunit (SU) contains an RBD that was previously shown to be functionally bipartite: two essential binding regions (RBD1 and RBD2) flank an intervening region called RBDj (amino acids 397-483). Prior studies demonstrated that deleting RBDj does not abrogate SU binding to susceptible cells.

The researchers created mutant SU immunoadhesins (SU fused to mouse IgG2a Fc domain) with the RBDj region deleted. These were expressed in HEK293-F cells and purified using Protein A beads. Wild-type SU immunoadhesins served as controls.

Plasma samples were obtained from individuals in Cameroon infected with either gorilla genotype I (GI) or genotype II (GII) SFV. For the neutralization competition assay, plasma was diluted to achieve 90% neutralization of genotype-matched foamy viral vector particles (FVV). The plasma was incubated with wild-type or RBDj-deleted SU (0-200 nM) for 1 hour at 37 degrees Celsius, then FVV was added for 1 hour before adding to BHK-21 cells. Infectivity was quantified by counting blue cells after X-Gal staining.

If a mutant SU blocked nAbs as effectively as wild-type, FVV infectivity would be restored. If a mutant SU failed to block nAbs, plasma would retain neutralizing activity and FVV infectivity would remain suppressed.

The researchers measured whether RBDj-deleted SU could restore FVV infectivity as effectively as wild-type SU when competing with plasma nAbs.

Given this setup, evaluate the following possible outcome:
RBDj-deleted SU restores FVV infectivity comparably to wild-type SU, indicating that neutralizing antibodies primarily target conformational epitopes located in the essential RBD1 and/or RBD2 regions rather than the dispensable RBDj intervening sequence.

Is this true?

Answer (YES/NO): NO